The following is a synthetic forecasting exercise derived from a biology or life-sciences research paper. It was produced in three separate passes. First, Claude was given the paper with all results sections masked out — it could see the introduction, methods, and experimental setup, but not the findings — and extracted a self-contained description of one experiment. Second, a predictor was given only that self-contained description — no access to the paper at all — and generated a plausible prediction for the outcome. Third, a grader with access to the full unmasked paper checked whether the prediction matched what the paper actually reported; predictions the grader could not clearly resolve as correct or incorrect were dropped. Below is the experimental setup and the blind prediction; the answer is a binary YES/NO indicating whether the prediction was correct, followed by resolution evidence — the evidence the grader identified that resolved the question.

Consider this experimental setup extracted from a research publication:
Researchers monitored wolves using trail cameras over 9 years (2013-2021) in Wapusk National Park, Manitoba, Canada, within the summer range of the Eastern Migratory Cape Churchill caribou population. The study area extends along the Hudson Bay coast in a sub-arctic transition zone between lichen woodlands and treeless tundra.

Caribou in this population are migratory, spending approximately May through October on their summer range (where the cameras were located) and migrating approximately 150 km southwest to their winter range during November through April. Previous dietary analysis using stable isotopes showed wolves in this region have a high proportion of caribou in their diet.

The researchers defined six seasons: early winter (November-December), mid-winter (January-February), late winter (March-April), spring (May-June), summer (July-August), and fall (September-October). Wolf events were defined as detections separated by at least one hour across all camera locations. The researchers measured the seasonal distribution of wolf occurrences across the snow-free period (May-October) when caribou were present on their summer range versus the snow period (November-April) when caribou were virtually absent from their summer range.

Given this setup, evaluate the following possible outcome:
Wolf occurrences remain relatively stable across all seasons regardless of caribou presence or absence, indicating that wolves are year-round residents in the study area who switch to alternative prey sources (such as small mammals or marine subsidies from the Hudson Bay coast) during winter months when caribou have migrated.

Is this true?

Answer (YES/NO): NO